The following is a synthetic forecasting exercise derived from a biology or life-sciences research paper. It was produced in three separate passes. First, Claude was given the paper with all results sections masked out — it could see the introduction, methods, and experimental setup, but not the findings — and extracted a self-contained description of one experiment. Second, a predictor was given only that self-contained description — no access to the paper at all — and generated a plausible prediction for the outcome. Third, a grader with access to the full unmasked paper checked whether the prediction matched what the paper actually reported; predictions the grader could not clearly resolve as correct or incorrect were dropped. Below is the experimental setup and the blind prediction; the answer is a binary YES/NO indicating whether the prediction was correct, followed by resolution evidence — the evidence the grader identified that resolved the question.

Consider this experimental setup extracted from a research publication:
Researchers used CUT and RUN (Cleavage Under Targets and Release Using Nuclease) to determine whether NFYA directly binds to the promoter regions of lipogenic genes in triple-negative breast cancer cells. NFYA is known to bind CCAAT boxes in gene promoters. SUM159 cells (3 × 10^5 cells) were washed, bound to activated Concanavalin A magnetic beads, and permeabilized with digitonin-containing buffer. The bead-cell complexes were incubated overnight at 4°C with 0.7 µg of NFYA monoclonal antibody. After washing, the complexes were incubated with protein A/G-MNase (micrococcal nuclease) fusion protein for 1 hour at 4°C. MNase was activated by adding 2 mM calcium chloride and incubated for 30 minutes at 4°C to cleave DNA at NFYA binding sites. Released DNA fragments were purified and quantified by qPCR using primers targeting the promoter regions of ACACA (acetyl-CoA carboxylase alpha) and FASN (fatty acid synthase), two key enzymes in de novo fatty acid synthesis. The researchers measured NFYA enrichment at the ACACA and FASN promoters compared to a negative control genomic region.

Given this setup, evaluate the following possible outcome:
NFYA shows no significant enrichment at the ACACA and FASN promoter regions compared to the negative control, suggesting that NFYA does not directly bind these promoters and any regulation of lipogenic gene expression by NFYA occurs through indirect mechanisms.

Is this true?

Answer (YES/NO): NO